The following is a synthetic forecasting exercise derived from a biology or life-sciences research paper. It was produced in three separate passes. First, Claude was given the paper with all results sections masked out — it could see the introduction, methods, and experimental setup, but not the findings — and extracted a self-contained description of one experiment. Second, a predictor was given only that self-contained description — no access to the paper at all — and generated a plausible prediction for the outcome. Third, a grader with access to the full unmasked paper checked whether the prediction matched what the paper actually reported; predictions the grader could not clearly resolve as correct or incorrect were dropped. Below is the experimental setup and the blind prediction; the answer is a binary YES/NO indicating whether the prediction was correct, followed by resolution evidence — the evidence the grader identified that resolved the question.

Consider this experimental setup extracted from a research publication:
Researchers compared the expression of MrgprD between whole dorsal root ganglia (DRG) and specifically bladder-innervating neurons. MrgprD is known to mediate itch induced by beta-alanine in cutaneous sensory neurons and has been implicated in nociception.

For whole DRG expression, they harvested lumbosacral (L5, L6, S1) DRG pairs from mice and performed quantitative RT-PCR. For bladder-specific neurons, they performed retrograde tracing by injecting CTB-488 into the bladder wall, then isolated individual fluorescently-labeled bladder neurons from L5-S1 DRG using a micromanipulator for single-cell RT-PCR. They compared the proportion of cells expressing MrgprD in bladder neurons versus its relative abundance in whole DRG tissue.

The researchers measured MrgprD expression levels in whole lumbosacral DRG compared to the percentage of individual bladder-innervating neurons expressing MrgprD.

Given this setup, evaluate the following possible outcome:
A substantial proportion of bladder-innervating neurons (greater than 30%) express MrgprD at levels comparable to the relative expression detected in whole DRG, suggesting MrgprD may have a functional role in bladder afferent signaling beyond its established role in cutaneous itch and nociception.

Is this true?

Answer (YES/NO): NO